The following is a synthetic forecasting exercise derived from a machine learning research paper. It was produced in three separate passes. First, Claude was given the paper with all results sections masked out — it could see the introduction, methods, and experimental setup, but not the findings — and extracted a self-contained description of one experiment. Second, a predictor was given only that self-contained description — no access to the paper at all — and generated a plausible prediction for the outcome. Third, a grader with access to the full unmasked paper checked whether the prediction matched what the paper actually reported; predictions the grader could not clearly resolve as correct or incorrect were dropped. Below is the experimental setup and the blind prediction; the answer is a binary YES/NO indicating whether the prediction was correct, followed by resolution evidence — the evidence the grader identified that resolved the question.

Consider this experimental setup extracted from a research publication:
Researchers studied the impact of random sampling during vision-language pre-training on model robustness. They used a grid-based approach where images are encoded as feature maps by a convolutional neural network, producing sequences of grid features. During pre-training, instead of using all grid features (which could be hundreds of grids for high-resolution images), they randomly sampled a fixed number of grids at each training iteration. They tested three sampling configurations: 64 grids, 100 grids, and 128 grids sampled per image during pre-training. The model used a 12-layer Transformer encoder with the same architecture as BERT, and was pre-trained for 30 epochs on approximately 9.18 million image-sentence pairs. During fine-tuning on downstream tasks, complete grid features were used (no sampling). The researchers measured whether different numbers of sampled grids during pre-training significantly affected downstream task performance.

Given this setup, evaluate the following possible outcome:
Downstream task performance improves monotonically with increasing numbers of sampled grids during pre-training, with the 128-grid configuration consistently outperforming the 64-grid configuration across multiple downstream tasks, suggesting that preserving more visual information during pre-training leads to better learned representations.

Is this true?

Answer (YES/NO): NO